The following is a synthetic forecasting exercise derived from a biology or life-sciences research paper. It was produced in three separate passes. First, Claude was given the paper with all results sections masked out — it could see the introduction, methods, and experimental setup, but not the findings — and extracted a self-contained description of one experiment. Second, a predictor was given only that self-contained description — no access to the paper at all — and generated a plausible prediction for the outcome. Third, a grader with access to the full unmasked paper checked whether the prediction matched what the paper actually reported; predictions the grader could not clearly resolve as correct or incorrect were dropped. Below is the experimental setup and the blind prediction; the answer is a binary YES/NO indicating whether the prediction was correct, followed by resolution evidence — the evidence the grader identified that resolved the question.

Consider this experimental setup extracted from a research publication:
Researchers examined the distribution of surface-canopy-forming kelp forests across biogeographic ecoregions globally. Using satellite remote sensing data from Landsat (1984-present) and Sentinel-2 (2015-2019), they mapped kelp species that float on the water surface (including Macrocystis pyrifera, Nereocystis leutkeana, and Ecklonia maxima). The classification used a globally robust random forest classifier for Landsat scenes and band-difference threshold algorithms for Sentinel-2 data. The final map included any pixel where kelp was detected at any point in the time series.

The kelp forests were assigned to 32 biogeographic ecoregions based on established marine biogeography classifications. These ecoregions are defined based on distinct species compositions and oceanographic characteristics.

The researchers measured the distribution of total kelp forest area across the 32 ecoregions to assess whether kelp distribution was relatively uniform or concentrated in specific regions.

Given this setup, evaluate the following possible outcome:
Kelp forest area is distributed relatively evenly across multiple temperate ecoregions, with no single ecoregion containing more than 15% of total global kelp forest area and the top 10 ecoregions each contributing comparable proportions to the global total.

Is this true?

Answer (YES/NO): NO